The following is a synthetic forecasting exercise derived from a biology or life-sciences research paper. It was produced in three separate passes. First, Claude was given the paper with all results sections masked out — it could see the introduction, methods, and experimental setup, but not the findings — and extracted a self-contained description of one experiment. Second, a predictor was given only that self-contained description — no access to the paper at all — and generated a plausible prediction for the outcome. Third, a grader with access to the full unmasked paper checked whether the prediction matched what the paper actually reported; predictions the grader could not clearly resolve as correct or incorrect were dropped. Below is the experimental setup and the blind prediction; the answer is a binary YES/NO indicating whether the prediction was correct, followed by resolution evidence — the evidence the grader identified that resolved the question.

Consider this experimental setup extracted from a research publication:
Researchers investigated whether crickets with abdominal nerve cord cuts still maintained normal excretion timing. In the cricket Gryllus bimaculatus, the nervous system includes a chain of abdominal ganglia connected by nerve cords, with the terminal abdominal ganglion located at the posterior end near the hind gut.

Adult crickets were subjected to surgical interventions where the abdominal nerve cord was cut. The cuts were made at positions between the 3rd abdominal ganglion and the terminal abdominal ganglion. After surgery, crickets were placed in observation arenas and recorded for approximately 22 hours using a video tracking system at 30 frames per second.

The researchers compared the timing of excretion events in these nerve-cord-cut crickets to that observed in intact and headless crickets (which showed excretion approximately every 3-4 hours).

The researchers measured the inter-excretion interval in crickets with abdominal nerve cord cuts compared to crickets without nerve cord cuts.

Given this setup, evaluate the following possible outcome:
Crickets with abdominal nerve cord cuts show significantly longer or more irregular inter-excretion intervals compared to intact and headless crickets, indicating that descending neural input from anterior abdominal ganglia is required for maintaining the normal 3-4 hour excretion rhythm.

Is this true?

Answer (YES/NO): NO